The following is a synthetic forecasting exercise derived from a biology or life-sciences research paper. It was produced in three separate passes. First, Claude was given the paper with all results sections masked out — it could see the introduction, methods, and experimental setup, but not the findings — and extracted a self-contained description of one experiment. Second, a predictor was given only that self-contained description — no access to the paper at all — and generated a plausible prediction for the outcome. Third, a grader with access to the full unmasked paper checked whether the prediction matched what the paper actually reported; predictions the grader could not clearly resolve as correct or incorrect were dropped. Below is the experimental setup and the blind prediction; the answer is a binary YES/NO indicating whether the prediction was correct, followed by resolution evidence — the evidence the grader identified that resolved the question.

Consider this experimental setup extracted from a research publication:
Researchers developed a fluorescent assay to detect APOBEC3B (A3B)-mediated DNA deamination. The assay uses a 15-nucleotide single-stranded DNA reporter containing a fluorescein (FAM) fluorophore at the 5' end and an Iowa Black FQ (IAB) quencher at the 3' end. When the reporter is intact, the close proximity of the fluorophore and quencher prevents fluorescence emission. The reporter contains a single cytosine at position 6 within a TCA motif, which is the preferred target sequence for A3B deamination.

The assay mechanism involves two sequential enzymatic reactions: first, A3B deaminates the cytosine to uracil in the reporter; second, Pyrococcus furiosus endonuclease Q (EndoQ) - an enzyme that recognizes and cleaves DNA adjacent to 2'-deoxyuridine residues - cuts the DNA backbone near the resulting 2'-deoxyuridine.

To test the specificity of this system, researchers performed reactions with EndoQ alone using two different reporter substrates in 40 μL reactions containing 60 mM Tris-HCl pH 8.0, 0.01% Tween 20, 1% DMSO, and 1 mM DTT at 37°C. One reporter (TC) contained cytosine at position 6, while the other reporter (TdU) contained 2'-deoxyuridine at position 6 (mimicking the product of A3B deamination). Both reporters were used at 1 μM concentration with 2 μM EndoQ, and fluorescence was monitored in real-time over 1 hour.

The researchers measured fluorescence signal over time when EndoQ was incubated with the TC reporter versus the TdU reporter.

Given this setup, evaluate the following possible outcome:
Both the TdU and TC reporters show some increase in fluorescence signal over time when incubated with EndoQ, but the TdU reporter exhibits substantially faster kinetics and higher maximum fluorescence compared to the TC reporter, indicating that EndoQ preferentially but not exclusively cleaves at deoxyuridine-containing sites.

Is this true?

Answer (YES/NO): NO